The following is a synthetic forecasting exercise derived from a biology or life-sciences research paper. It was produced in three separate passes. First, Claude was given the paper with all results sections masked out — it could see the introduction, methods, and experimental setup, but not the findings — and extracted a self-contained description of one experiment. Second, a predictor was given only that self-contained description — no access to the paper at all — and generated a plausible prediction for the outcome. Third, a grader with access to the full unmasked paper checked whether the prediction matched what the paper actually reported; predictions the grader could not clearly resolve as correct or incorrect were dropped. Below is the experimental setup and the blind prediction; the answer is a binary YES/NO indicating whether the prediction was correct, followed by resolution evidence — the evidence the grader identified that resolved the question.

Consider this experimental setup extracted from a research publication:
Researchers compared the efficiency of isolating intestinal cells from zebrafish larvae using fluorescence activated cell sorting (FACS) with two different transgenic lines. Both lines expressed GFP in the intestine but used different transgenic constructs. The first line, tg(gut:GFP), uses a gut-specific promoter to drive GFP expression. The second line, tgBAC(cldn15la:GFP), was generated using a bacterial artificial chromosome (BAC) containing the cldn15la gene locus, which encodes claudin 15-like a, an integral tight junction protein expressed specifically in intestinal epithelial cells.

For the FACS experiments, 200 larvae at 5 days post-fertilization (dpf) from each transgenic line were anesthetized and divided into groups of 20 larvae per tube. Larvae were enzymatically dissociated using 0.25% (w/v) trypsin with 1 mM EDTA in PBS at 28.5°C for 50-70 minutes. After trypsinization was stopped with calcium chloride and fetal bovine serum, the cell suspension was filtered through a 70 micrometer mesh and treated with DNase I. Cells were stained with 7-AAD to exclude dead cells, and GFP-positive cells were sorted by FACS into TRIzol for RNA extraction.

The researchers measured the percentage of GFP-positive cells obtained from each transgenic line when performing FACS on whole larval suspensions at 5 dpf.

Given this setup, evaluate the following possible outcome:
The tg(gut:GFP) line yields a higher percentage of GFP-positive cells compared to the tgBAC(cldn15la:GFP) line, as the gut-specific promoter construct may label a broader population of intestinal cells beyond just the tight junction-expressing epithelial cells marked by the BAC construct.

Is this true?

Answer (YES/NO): NO